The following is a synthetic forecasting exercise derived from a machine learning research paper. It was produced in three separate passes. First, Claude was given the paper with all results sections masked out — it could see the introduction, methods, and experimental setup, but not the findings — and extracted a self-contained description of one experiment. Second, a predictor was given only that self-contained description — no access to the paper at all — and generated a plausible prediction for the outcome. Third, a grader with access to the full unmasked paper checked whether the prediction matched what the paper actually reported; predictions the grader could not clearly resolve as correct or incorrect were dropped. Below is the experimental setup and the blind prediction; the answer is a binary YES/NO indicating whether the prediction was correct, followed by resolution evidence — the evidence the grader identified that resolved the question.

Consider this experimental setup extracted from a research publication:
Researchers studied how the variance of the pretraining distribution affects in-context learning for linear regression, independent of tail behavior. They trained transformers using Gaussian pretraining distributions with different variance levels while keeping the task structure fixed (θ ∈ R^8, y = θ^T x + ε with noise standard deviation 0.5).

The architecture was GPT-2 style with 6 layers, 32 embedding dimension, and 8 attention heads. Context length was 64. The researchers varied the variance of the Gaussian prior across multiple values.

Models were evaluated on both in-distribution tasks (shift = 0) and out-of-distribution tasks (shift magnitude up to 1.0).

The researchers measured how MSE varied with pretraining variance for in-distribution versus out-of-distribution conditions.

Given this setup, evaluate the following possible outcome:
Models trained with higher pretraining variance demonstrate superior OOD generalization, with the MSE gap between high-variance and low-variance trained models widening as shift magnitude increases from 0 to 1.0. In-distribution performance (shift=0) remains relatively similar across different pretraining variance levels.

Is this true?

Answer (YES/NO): NO